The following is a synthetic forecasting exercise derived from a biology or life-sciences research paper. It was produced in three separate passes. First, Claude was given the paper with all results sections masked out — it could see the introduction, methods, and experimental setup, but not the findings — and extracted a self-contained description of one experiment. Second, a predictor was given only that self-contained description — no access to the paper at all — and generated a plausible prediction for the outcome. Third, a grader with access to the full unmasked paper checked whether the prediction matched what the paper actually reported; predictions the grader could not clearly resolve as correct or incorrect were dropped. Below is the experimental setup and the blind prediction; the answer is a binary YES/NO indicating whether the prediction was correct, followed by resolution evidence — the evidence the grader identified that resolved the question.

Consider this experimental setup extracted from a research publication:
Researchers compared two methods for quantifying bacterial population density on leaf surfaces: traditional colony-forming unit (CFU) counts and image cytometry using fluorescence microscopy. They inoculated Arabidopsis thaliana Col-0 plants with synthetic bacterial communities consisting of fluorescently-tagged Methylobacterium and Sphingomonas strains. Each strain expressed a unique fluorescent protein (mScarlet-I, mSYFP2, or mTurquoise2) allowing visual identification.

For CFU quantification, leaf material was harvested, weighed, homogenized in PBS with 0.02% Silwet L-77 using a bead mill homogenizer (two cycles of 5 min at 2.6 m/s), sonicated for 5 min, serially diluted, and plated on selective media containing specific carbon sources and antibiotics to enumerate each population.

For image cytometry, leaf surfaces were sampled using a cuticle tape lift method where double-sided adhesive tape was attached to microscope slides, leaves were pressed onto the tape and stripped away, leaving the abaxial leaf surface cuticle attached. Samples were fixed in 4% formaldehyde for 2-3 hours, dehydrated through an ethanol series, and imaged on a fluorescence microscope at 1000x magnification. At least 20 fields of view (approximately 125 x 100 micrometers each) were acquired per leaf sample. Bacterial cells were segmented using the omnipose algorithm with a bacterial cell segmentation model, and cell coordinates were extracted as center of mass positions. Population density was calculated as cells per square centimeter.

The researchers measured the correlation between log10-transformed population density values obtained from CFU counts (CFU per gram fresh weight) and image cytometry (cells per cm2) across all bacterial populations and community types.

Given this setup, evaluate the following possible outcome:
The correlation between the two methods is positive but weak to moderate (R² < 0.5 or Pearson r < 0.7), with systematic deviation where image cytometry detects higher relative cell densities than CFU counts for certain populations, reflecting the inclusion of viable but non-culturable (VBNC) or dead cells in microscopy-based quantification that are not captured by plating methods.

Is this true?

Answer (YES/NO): NO